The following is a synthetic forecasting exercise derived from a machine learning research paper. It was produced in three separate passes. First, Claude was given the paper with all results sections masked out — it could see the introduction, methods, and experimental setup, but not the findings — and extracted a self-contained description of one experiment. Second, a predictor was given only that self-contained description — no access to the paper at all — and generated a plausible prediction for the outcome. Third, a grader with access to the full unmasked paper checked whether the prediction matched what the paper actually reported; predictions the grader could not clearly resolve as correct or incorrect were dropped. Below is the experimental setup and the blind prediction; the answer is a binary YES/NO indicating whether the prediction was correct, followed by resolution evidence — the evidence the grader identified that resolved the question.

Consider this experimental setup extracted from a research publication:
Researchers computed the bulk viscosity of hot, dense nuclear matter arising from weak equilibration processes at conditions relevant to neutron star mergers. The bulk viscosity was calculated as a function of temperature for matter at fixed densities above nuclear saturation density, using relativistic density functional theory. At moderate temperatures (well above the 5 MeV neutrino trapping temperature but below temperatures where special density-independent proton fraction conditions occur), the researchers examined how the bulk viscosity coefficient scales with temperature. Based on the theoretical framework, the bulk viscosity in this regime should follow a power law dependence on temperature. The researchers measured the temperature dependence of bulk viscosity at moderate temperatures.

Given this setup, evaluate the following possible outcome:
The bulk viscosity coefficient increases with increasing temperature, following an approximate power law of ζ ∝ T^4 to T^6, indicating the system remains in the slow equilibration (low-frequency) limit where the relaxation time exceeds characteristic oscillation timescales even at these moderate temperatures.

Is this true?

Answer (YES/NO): NO